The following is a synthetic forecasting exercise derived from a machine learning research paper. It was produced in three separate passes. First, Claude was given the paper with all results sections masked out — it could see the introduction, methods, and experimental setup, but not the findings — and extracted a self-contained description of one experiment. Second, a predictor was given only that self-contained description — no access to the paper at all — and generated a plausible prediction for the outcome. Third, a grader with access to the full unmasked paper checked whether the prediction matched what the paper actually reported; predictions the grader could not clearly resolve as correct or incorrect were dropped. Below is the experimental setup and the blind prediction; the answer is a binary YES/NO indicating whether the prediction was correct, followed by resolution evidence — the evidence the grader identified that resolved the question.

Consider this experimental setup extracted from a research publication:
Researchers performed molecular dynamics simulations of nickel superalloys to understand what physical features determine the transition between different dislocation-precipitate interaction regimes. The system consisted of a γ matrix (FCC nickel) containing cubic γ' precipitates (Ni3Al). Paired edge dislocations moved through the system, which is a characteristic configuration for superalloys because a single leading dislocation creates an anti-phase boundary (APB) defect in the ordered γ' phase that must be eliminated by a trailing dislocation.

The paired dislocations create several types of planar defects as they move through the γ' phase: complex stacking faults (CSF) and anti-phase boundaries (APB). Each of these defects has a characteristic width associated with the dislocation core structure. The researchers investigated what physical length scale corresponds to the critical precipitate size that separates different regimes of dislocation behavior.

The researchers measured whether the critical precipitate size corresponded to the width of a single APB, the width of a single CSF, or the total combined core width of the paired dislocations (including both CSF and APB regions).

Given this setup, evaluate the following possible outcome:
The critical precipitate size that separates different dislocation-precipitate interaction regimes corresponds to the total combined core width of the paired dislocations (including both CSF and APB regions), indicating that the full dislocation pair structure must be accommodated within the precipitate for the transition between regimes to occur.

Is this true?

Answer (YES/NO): YES